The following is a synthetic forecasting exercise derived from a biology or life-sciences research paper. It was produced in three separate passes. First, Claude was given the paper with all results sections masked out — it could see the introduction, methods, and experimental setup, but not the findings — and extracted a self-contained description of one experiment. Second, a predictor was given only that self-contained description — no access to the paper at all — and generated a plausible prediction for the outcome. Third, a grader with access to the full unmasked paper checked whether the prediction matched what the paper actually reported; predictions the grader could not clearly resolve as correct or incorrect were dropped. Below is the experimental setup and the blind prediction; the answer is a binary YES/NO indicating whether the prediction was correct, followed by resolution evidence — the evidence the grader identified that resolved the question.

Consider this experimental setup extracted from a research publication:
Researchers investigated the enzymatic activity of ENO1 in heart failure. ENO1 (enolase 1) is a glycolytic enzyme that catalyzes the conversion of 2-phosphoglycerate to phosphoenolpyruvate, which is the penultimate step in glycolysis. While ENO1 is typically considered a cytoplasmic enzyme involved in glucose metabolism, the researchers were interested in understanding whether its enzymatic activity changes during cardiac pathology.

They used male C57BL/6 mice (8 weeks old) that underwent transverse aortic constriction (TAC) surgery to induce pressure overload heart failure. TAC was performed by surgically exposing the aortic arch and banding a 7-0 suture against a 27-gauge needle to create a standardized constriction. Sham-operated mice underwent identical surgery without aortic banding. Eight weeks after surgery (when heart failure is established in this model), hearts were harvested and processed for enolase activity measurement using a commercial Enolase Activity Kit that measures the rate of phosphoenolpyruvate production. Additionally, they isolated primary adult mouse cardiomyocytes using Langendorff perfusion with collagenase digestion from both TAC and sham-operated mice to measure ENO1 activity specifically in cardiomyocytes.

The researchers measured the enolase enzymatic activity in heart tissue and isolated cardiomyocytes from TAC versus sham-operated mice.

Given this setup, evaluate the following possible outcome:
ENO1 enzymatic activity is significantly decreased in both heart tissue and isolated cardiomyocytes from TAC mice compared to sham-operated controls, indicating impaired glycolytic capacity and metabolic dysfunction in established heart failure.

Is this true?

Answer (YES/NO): NO